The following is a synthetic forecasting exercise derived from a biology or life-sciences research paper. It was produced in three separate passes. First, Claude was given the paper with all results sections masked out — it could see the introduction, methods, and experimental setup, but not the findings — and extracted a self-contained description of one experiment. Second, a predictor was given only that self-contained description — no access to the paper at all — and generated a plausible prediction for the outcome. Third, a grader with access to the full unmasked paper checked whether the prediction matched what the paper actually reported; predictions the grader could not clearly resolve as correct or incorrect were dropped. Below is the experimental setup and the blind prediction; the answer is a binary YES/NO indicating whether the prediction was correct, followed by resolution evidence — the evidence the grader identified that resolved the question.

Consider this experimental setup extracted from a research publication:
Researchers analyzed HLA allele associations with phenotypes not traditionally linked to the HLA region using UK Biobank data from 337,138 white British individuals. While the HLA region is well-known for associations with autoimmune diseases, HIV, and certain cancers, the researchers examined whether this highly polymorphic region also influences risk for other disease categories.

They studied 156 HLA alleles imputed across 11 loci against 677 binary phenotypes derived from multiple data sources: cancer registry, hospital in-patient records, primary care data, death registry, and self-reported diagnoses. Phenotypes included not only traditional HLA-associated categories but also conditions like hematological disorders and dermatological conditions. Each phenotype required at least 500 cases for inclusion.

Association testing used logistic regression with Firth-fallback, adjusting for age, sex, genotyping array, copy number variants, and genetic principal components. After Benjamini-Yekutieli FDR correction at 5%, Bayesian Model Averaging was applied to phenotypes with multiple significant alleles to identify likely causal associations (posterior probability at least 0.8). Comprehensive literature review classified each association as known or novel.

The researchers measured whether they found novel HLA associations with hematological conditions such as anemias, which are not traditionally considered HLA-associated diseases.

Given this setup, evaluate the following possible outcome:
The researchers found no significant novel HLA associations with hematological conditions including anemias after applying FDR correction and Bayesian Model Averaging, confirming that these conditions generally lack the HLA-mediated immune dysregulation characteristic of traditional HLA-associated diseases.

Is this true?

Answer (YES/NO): NO